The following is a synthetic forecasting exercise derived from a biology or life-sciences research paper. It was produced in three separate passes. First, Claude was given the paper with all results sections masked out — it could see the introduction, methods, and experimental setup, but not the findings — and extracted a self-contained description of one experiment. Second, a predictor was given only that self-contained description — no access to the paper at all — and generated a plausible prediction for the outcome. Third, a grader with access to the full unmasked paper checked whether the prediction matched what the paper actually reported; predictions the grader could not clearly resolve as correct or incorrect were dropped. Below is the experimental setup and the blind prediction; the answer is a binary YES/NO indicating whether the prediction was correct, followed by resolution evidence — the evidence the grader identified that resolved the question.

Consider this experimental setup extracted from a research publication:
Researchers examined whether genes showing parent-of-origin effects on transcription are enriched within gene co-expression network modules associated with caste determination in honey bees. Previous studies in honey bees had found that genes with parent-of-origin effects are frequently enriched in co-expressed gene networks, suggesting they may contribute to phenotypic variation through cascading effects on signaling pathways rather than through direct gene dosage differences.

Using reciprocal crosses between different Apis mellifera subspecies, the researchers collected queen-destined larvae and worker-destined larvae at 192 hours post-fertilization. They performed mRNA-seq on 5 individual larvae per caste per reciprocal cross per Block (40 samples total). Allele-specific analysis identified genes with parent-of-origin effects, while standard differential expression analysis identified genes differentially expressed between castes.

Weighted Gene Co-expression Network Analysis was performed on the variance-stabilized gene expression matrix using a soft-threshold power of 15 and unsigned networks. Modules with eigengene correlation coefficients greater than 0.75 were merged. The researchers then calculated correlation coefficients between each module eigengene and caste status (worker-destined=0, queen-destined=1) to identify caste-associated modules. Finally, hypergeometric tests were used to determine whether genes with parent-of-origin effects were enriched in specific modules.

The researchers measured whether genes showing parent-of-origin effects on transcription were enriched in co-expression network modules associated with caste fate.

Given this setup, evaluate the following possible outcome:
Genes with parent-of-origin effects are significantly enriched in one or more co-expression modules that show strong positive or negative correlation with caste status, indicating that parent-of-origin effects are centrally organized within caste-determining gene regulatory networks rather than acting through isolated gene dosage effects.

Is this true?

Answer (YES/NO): YES